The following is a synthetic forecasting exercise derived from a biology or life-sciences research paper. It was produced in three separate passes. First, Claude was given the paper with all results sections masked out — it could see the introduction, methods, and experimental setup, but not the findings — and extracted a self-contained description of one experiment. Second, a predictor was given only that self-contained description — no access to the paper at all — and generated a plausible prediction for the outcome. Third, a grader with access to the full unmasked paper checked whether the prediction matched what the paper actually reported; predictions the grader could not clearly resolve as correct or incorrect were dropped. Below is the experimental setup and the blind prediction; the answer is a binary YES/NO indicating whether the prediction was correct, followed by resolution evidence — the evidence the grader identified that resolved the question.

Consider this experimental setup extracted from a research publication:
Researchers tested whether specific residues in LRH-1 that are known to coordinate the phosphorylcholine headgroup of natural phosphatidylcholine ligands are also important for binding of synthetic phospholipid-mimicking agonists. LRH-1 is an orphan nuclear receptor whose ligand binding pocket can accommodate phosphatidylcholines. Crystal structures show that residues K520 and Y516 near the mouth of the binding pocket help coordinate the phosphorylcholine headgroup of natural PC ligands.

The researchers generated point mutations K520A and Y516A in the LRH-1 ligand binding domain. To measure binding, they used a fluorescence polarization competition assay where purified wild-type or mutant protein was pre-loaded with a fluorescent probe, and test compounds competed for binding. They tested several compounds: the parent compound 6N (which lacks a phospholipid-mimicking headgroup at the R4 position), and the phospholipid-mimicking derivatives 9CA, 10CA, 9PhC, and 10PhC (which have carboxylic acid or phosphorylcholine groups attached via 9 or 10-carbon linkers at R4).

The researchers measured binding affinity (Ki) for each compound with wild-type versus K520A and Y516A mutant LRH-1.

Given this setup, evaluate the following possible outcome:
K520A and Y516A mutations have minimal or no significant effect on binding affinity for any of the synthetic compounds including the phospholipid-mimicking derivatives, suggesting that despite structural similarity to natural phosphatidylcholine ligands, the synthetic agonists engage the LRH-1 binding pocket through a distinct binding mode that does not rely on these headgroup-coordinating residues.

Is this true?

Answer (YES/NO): NO